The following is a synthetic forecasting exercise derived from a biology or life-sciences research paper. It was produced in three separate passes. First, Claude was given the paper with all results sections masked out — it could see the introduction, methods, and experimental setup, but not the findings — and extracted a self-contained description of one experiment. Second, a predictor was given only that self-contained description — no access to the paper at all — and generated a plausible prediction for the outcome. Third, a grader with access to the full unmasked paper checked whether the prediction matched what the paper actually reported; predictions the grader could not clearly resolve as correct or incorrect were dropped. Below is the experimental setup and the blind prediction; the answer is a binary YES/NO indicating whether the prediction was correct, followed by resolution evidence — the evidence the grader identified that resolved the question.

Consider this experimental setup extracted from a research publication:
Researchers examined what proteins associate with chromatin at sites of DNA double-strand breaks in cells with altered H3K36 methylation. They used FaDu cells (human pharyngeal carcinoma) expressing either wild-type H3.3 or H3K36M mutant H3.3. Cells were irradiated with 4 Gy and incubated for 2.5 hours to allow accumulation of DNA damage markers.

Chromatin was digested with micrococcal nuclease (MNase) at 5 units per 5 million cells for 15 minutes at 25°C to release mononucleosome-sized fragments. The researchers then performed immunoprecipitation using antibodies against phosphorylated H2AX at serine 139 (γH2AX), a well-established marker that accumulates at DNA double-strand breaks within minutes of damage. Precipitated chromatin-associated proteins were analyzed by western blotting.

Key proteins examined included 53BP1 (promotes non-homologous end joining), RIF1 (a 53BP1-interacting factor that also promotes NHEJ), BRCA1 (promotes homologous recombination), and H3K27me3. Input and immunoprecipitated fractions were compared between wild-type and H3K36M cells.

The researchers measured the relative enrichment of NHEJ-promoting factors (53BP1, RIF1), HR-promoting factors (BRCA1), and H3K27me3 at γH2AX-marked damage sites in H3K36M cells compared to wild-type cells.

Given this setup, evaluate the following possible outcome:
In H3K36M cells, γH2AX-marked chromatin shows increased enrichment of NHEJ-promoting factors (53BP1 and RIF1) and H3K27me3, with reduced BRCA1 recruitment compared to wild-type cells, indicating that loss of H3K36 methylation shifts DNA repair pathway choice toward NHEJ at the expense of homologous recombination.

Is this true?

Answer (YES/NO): YES